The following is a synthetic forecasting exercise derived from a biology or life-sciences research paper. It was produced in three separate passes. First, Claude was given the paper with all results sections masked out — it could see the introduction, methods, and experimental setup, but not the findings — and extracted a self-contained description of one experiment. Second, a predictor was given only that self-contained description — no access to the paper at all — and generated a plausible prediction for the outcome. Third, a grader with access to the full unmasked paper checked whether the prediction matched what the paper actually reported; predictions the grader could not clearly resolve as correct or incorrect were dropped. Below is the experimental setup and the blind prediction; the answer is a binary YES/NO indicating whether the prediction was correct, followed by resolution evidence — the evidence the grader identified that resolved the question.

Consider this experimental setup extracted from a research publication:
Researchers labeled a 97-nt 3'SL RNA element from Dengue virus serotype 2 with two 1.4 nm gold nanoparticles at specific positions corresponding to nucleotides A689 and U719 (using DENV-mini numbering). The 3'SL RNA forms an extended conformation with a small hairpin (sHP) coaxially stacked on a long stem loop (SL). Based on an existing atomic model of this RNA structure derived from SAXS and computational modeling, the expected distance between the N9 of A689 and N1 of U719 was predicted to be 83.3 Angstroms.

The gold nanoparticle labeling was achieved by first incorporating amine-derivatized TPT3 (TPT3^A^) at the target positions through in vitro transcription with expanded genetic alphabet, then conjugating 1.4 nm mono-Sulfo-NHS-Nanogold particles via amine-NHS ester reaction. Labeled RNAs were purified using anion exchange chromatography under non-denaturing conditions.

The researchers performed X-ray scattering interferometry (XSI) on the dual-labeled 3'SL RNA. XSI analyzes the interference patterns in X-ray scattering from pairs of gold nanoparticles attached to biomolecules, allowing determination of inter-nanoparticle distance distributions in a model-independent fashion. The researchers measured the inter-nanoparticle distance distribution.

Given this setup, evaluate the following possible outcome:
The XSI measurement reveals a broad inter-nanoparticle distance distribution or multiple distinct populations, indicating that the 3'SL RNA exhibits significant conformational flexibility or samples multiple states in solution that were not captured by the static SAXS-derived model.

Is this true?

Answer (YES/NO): NO